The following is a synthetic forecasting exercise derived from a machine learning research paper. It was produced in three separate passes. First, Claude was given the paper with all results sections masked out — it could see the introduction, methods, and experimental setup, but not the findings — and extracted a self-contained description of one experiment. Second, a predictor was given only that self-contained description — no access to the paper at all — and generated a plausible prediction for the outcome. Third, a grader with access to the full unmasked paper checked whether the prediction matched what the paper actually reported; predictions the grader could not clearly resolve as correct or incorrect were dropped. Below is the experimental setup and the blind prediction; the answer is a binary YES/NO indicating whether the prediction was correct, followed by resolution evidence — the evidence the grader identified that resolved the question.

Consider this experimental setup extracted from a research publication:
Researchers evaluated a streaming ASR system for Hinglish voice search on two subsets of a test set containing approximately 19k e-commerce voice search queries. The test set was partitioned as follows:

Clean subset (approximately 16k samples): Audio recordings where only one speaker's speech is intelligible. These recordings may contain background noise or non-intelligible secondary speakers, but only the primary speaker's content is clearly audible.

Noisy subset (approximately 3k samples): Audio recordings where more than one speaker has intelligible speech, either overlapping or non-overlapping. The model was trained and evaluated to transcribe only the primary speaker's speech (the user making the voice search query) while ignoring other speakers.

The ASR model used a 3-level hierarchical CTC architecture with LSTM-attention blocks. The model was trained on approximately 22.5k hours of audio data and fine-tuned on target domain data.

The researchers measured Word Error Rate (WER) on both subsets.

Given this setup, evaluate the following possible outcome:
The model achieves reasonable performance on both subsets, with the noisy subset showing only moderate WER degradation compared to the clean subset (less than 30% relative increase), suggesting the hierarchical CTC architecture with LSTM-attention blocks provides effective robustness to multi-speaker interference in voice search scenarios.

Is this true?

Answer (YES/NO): NO